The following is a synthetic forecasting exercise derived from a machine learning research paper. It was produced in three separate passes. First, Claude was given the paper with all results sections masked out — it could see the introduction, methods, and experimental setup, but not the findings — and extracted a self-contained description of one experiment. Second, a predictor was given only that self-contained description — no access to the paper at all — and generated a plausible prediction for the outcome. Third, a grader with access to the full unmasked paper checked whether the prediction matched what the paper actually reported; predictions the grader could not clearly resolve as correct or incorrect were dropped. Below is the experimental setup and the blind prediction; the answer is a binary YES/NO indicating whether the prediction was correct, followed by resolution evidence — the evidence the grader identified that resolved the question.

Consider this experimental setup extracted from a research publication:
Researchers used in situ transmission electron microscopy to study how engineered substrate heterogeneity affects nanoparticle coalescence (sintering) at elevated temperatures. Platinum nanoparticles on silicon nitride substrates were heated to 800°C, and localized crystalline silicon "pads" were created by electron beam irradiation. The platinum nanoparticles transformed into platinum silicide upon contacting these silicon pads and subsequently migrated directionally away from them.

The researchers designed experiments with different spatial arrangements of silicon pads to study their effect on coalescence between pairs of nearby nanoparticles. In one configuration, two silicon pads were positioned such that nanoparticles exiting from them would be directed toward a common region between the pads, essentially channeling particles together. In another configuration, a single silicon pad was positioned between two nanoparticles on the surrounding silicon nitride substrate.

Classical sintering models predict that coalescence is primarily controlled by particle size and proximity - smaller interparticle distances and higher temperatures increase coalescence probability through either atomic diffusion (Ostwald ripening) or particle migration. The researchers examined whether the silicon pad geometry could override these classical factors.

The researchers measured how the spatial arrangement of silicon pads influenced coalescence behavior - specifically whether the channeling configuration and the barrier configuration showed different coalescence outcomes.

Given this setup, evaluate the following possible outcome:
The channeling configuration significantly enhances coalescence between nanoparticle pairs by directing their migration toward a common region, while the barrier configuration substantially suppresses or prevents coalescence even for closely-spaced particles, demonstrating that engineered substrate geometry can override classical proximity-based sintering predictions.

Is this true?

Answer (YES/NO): YES